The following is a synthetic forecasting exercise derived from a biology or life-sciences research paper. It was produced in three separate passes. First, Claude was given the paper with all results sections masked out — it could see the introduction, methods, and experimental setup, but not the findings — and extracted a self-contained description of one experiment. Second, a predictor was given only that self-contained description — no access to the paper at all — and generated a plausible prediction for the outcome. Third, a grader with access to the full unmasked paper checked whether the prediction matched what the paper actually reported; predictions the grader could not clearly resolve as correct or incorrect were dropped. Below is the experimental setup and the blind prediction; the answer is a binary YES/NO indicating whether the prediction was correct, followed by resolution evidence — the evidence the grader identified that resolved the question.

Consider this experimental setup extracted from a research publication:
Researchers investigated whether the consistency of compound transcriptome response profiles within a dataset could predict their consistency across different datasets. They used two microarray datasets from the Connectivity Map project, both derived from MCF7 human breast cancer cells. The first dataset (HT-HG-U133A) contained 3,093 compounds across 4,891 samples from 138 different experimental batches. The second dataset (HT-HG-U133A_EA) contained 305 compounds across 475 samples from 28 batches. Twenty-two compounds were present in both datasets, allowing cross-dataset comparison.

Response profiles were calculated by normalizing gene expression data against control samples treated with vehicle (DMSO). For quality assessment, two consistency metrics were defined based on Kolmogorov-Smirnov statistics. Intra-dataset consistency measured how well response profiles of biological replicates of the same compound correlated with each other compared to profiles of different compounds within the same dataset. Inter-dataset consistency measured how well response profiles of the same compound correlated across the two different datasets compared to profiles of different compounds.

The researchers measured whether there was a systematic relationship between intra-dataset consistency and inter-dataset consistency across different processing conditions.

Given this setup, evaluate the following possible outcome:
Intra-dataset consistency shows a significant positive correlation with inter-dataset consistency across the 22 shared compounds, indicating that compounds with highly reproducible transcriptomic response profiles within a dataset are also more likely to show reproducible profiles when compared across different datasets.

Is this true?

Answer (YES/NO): YES